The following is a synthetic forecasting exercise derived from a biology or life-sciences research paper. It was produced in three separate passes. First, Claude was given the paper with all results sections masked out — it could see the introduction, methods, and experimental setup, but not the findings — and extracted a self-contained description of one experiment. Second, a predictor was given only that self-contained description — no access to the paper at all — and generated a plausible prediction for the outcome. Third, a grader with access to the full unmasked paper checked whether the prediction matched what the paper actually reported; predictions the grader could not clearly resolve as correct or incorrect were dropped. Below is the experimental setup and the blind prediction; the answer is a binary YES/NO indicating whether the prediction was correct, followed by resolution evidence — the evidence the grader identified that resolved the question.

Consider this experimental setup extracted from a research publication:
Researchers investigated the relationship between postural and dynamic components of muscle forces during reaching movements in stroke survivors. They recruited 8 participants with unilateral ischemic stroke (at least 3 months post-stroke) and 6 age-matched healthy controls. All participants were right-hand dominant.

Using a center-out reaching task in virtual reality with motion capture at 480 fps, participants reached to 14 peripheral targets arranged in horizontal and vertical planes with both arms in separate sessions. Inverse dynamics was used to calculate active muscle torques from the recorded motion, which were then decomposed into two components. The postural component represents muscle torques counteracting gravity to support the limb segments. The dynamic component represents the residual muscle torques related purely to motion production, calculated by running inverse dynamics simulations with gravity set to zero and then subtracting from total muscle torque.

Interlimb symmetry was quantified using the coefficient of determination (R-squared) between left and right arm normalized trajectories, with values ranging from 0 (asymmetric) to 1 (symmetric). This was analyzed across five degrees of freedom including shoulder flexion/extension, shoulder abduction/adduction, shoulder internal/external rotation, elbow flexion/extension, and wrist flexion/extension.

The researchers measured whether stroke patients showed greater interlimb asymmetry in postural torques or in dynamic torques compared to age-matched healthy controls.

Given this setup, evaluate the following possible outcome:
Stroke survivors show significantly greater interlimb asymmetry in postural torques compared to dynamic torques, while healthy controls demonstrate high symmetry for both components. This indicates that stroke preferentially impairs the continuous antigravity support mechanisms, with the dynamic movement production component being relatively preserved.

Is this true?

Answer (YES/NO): NO